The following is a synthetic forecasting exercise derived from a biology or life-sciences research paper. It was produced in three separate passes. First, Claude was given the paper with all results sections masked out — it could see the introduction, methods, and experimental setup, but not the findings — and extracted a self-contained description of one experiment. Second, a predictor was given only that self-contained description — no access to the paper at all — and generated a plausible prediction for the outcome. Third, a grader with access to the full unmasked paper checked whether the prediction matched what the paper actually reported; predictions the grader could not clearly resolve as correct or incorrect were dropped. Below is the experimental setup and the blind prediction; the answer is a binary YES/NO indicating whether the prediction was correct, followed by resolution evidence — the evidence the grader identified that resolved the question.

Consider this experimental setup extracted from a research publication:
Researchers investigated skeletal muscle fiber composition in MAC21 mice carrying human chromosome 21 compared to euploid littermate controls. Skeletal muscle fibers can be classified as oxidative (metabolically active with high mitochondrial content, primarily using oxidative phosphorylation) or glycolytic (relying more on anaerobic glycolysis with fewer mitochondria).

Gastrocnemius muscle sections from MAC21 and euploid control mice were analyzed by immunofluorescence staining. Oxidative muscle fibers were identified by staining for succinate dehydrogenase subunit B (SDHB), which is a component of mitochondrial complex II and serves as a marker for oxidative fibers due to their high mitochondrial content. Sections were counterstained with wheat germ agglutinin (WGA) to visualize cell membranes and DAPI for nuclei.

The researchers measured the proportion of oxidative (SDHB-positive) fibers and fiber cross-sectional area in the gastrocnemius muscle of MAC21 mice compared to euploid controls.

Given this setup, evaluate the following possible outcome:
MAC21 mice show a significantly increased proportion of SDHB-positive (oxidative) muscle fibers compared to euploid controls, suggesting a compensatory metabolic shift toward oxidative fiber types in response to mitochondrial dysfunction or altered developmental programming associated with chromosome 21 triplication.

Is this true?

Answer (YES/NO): YES